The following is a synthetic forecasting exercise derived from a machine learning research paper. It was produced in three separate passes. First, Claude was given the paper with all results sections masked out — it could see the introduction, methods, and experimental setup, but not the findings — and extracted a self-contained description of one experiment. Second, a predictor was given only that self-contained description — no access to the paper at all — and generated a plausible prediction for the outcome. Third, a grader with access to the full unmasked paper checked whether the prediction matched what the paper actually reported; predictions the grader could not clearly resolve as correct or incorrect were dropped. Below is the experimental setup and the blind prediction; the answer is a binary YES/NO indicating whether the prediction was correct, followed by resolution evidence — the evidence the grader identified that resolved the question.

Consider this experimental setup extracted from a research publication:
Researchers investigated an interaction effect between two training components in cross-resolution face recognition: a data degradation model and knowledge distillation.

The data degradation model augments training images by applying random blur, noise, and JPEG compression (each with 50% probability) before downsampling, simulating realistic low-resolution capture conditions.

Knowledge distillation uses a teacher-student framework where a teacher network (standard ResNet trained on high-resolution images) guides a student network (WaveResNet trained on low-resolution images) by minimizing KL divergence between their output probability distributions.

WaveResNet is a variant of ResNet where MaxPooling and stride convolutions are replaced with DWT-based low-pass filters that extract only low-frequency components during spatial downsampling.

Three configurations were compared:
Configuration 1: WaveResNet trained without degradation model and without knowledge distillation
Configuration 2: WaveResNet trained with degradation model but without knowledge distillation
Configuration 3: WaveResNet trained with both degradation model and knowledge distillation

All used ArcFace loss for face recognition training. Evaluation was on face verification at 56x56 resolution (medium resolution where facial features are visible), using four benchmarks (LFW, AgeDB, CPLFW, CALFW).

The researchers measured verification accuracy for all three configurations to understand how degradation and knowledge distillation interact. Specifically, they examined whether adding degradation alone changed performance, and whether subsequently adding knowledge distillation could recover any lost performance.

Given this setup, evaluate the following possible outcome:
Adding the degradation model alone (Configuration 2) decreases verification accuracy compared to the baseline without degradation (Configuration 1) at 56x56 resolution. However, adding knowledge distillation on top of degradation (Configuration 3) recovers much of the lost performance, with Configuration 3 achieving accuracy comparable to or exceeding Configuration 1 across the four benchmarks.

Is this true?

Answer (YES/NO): YES